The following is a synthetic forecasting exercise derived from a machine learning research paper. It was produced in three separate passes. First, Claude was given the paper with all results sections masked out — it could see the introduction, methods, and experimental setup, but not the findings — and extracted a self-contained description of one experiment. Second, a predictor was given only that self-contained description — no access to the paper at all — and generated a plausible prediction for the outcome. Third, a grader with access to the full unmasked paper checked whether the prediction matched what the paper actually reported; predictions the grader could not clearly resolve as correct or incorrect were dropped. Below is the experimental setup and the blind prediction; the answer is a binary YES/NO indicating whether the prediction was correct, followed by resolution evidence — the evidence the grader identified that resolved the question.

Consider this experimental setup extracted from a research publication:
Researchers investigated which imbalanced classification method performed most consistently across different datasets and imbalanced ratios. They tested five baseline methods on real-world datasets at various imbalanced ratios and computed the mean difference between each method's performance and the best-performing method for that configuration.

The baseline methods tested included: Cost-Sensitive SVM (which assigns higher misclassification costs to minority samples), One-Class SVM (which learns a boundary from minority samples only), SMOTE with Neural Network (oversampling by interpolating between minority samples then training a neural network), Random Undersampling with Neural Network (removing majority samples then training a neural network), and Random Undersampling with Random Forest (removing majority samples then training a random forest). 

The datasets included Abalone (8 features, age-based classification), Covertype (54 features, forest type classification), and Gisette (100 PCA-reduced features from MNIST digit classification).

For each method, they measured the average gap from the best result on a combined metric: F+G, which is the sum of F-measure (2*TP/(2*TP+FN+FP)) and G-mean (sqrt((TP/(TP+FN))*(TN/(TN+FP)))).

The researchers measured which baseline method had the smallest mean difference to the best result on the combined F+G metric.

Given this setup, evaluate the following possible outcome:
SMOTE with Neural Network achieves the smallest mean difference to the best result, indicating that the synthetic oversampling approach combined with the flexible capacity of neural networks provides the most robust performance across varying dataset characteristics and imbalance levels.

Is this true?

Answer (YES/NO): YES